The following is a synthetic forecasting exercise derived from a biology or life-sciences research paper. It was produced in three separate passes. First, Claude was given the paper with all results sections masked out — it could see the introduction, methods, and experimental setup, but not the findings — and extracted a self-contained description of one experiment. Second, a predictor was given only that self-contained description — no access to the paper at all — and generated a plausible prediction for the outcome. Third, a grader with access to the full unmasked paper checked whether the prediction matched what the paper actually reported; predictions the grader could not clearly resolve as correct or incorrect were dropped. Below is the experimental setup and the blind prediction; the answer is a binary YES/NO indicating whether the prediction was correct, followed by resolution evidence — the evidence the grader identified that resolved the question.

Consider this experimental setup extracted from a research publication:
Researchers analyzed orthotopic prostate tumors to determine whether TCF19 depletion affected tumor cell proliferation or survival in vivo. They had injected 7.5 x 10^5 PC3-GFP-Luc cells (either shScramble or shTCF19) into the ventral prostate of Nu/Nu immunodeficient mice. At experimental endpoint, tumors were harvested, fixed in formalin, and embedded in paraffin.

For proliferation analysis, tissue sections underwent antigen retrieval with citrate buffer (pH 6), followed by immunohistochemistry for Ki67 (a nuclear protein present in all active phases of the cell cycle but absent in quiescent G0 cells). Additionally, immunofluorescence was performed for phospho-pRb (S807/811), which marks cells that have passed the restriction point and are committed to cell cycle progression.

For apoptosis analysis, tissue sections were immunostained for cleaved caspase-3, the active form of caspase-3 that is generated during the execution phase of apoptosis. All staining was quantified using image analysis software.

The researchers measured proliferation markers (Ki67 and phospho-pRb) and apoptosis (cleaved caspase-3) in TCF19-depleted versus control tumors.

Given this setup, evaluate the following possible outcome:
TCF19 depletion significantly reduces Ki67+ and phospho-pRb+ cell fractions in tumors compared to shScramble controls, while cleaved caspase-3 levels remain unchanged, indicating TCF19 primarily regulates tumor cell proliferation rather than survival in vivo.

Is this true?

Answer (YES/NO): NO